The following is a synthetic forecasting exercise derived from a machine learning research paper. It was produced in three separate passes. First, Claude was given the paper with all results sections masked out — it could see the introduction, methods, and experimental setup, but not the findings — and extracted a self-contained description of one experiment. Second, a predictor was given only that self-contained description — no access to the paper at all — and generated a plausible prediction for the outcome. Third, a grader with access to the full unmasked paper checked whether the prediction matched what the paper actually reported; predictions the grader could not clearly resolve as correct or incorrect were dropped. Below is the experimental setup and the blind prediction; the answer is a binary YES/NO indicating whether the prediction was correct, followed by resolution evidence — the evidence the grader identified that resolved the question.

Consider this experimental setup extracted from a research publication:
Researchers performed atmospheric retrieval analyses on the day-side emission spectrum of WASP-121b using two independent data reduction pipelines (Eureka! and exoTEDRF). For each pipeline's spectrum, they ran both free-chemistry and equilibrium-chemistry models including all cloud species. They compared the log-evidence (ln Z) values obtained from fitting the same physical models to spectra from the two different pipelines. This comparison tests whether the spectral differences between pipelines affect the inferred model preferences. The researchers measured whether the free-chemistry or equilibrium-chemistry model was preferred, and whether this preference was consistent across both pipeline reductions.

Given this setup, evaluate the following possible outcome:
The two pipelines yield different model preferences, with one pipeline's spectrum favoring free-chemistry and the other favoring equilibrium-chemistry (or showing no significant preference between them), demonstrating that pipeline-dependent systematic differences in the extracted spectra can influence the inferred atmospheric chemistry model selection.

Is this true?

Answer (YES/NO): NO